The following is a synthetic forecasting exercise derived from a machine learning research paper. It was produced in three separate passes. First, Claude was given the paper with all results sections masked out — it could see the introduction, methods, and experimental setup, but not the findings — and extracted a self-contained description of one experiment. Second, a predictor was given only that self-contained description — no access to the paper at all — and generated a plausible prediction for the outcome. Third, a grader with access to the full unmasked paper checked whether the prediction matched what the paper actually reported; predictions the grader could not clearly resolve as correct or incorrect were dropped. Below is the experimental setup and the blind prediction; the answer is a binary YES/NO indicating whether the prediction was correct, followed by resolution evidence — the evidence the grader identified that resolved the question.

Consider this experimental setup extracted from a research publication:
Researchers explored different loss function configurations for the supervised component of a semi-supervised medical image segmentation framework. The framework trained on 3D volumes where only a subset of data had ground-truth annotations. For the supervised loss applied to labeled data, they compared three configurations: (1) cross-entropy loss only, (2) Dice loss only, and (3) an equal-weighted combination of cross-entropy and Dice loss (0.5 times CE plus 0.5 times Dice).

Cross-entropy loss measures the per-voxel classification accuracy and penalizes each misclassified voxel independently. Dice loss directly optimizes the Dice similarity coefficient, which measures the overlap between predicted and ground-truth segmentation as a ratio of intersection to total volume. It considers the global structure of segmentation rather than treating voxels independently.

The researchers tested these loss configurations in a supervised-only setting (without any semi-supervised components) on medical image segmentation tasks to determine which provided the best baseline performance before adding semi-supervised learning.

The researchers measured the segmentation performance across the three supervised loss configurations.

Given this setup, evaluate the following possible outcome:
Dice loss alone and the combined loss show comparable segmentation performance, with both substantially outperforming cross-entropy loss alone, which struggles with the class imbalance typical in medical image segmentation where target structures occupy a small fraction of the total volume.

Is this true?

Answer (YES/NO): NO